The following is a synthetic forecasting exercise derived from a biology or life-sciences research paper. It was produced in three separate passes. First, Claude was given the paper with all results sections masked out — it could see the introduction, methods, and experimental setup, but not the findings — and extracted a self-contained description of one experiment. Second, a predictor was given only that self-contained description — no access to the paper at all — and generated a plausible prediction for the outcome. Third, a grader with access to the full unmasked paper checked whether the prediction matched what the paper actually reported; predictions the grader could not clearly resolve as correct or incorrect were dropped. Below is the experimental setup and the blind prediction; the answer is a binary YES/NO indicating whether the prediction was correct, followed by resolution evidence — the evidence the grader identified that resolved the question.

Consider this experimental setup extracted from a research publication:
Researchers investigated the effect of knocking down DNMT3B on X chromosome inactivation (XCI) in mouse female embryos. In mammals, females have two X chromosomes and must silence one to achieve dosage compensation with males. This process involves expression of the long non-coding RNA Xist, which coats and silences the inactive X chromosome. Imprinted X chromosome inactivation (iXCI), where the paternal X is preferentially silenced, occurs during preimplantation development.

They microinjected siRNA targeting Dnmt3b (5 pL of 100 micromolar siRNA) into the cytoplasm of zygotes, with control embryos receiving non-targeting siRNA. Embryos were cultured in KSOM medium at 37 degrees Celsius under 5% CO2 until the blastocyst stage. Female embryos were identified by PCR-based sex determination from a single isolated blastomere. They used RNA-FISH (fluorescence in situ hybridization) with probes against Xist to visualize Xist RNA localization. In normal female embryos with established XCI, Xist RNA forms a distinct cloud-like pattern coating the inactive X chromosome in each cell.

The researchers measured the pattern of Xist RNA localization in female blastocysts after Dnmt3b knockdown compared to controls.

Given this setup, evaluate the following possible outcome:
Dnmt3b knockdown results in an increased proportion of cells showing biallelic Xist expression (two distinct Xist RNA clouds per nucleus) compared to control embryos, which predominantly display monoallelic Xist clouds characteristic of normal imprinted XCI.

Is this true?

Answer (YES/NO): NO